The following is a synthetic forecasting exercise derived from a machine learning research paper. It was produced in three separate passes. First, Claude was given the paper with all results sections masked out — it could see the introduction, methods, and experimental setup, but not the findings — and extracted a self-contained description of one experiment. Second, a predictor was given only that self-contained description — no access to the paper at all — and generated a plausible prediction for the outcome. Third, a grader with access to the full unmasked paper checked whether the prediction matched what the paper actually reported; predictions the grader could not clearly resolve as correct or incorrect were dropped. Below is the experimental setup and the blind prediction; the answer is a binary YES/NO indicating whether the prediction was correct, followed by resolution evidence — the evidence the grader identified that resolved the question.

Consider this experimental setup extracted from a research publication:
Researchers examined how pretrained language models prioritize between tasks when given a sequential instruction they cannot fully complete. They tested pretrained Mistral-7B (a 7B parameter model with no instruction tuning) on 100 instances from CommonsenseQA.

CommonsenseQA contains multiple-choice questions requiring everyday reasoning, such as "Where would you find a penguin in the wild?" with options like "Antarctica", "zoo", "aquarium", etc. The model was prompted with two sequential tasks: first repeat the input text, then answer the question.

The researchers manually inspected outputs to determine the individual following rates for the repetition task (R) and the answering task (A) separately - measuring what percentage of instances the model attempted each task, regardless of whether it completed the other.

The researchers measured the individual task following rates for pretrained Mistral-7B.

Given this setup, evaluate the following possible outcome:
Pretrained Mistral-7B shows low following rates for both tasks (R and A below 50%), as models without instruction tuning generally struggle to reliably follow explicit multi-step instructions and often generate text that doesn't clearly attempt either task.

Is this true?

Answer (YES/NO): NO